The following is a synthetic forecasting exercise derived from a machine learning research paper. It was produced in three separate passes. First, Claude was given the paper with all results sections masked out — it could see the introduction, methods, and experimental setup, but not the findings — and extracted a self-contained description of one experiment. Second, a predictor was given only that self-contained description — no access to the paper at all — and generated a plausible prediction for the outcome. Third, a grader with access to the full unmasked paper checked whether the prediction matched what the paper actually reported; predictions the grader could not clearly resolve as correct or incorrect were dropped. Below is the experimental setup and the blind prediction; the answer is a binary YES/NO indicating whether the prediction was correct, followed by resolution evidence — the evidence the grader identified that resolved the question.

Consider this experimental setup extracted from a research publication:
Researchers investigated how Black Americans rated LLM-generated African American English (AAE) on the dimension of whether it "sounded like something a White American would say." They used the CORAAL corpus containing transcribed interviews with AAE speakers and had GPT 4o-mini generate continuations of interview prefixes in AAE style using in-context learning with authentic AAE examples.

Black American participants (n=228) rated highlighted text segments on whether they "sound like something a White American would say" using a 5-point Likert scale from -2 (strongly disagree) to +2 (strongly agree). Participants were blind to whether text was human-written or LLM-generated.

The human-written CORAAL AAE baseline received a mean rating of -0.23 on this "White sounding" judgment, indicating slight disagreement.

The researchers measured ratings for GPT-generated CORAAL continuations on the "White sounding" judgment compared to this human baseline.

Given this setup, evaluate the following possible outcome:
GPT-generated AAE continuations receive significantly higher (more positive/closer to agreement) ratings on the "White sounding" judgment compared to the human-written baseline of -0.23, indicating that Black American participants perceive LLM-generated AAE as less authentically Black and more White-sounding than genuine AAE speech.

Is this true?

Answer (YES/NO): NO